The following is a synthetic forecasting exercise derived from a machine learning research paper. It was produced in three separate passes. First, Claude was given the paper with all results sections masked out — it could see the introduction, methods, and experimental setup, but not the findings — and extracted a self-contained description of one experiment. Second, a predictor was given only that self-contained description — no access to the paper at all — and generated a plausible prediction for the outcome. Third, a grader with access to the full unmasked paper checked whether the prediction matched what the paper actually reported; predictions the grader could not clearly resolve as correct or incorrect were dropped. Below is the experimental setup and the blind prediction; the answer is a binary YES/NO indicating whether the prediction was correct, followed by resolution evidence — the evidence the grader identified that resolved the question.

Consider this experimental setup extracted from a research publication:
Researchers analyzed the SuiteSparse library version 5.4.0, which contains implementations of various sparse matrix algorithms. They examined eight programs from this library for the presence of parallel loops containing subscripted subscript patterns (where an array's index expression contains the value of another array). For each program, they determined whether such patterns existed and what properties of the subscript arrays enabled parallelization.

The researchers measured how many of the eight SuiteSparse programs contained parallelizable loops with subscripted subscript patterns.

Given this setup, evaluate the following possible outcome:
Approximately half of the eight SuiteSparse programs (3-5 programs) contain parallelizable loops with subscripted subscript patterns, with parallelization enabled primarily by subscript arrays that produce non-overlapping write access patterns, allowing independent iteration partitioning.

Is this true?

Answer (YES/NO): YES